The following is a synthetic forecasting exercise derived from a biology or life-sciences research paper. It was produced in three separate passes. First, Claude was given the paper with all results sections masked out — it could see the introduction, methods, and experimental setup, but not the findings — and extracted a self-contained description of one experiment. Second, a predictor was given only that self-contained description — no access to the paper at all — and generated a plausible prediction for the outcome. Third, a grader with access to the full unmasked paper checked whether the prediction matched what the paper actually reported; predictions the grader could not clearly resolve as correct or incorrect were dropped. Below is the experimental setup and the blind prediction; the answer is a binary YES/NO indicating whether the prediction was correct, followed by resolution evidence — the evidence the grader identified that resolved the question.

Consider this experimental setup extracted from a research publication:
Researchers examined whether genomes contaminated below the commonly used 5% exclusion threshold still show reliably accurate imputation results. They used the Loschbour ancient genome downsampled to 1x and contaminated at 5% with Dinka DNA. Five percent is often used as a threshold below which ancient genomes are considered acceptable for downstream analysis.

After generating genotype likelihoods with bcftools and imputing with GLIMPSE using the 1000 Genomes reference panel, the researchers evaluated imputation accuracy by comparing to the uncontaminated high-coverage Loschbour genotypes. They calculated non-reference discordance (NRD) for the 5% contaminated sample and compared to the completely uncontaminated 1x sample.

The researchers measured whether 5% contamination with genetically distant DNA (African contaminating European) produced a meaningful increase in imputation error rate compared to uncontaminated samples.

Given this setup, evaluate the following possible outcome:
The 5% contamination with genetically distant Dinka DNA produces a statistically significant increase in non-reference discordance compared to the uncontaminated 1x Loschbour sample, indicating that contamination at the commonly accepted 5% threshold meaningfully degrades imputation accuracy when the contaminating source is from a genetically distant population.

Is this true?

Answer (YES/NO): YES